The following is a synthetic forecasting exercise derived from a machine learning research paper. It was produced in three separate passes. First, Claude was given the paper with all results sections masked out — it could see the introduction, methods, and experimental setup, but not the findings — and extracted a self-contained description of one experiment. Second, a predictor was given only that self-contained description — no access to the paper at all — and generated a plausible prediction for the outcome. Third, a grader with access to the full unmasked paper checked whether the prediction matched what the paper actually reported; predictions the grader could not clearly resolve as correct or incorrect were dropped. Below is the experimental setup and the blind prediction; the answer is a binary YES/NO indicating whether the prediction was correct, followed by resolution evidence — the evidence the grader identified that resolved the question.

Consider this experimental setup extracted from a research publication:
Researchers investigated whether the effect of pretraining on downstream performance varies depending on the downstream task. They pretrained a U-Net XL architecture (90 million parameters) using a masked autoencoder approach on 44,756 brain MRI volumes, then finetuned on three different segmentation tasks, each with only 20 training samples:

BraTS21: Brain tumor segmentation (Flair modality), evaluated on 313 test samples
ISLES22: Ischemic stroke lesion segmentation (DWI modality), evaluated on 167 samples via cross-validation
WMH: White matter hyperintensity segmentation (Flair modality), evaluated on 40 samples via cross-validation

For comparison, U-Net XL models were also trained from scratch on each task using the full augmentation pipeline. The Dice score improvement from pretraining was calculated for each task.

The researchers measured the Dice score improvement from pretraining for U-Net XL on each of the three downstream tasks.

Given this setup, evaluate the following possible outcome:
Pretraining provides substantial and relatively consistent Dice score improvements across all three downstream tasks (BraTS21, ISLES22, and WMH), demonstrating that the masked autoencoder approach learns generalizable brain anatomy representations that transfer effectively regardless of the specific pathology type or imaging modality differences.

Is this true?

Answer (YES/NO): NO